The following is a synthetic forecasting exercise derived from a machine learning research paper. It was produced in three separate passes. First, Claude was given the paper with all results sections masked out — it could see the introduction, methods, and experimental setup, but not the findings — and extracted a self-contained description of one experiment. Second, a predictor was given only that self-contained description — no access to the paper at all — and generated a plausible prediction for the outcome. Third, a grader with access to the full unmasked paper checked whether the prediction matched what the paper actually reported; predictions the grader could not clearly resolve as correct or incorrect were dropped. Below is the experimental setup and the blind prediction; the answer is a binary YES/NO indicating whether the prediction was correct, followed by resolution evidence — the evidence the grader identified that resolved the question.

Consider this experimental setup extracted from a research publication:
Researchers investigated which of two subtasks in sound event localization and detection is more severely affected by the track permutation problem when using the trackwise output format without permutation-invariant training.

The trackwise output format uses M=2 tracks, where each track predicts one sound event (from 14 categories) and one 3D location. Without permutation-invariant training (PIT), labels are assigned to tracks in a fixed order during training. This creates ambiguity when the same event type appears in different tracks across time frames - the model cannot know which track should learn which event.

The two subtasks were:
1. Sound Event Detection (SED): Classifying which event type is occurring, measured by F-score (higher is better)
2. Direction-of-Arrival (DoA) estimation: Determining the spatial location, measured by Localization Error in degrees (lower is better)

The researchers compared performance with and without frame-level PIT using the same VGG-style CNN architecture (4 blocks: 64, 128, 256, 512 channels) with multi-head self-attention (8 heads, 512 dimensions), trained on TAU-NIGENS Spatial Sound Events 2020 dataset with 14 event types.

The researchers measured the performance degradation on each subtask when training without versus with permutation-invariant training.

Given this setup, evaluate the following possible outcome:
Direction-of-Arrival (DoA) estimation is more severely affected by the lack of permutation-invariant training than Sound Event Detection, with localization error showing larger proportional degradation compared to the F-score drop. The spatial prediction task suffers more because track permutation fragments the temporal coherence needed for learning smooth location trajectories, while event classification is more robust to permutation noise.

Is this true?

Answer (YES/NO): YES